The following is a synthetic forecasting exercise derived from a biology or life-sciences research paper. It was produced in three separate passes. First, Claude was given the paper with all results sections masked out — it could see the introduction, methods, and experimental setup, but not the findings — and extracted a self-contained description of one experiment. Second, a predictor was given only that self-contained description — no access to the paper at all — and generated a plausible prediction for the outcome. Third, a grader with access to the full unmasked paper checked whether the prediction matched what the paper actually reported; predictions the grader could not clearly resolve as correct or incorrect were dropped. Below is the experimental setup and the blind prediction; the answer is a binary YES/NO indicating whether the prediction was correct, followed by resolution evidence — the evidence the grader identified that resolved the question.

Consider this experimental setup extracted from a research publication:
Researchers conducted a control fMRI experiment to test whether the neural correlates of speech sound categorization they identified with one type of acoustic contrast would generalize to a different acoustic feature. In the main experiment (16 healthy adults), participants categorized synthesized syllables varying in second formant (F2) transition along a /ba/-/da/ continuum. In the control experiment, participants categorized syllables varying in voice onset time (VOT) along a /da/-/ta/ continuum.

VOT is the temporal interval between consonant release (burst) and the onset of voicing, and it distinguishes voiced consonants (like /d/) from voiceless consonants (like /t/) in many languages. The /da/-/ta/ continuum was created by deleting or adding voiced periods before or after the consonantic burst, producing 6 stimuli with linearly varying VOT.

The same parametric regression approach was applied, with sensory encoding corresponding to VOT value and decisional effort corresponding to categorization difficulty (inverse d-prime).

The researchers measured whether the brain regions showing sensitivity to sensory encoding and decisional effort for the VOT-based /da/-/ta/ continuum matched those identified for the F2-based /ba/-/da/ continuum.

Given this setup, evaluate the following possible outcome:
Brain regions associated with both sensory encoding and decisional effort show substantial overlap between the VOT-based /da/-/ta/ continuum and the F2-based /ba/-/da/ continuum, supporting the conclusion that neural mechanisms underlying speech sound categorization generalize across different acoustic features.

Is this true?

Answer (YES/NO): NO